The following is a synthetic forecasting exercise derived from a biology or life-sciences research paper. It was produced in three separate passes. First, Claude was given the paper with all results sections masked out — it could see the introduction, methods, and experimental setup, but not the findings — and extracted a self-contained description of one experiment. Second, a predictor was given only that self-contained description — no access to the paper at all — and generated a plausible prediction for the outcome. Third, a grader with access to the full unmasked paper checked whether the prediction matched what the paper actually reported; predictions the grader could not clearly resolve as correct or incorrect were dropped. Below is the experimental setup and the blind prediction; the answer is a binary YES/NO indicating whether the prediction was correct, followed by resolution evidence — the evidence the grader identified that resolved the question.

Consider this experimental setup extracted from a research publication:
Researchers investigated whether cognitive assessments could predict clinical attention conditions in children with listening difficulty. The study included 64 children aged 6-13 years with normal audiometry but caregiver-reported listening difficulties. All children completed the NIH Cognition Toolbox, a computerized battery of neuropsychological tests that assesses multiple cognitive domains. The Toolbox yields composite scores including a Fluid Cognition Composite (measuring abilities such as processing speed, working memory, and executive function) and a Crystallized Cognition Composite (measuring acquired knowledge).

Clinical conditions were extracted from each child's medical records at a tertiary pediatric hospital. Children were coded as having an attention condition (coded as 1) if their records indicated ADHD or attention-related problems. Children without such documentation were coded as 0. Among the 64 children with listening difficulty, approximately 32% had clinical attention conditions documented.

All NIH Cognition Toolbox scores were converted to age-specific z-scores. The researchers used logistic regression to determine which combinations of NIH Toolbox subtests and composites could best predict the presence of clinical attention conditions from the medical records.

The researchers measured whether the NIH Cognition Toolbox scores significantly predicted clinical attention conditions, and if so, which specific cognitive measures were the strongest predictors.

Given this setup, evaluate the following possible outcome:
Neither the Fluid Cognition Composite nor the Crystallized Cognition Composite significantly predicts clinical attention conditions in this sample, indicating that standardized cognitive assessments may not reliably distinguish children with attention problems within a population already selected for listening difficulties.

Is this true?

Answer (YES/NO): YES